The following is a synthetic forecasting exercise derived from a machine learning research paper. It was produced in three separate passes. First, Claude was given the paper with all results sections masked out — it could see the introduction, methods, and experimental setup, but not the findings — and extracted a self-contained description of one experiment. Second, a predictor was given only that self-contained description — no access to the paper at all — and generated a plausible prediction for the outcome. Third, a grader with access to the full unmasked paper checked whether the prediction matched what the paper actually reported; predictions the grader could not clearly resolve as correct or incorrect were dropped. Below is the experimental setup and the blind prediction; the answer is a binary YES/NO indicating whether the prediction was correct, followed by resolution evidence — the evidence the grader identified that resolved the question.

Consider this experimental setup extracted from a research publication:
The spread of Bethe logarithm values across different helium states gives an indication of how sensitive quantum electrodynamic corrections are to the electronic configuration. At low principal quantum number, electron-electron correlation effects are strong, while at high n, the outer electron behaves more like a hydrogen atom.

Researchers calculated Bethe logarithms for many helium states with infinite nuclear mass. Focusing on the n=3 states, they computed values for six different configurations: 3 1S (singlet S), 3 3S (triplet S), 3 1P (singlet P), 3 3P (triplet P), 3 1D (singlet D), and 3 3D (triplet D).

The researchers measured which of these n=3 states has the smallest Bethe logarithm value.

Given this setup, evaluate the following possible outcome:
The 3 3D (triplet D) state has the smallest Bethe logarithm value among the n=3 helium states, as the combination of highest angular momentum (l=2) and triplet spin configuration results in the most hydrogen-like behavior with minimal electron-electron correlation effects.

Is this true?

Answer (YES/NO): NO